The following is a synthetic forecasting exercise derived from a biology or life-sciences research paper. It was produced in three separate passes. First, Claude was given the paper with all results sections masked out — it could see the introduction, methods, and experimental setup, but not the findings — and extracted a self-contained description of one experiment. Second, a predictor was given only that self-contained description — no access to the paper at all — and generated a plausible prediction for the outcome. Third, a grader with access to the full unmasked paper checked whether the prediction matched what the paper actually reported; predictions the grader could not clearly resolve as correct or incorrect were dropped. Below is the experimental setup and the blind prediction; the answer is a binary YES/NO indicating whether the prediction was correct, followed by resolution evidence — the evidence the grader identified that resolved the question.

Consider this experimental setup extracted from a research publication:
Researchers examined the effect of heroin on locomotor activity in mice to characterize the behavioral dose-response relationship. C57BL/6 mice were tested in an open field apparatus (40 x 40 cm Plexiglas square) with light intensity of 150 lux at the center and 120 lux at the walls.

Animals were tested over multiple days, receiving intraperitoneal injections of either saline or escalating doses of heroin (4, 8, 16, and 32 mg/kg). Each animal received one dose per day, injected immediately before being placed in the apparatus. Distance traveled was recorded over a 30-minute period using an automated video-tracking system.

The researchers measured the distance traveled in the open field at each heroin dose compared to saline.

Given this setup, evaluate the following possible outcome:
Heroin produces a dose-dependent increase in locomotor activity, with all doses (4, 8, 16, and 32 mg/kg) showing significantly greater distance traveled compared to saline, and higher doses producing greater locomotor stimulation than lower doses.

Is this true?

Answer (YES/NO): NO